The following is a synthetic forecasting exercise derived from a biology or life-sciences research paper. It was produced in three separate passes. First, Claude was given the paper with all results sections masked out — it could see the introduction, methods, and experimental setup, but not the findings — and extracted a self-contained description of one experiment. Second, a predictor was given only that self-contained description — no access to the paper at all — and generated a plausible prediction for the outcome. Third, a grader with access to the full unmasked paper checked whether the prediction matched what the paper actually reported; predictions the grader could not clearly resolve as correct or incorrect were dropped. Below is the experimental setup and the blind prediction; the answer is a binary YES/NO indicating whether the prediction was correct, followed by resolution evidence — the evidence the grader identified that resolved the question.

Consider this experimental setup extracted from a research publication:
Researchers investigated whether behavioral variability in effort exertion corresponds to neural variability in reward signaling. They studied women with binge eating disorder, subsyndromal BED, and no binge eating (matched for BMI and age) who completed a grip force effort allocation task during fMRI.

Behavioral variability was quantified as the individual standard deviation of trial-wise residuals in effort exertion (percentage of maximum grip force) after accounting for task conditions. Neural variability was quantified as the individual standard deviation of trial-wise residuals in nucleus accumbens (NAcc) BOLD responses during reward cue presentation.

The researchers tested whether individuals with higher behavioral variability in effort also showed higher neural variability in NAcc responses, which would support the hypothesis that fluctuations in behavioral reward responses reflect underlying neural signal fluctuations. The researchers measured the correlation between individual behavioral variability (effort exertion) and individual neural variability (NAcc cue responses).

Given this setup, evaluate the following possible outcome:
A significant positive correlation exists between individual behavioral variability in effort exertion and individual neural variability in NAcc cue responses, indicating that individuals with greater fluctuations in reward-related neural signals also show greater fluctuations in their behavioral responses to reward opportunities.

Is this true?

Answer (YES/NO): NO